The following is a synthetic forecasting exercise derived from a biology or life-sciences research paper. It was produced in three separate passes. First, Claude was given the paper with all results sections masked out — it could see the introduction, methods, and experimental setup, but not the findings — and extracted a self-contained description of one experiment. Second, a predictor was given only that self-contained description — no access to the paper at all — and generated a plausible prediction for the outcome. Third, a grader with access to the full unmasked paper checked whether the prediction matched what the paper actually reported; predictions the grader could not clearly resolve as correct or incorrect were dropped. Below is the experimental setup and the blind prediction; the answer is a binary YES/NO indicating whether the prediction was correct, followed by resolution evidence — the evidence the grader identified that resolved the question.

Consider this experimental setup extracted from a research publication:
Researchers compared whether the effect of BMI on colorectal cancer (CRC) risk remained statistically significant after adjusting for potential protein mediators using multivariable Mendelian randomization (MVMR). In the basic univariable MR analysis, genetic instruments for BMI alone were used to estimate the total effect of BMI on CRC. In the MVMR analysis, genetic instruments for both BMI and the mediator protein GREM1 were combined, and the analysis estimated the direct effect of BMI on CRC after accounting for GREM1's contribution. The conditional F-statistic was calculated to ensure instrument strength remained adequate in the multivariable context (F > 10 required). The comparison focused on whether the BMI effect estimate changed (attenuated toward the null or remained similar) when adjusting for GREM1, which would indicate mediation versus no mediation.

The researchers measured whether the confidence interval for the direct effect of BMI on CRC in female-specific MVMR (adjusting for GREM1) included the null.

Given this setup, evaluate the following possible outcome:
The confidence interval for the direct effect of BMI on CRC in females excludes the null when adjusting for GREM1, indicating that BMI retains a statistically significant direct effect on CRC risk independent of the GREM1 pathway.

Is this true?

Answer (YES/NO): NO